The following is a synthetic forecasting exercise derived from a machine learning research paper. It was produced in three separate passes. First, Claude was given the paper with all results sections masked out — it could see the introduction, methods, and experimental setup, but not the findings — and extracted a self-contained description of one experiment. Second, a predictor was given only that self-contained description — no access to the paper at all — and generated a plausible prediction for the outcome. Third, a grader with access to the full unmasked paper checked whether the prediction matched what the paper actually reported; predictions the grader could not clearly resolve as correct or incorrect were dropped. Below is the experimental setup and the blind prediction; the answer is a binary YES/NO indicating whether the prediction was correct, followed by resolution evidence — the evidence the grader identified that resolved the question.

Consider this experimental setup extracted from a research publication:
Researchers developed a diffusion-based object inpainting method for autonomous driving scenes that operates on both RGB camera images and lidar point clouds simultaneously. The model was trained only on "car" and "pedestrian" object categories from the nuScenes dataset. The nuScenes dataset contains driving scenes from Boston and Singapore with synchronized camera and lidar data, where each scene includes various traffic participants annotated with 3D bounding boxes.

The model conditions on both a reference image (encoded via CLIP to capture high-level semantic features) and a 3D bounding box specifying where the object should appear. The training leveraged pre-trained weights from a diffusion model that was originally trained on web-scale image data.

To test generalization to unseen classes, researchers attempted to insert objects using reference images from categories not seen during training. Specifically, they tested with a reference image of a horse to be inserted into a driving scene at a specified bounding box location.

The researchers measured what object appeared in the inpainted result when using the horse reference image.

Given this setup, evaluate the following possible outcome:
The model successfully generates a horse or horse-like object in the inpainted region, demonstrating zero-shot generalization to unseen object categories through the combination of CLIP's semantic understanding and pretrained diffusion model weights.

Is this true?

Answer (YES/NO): NO